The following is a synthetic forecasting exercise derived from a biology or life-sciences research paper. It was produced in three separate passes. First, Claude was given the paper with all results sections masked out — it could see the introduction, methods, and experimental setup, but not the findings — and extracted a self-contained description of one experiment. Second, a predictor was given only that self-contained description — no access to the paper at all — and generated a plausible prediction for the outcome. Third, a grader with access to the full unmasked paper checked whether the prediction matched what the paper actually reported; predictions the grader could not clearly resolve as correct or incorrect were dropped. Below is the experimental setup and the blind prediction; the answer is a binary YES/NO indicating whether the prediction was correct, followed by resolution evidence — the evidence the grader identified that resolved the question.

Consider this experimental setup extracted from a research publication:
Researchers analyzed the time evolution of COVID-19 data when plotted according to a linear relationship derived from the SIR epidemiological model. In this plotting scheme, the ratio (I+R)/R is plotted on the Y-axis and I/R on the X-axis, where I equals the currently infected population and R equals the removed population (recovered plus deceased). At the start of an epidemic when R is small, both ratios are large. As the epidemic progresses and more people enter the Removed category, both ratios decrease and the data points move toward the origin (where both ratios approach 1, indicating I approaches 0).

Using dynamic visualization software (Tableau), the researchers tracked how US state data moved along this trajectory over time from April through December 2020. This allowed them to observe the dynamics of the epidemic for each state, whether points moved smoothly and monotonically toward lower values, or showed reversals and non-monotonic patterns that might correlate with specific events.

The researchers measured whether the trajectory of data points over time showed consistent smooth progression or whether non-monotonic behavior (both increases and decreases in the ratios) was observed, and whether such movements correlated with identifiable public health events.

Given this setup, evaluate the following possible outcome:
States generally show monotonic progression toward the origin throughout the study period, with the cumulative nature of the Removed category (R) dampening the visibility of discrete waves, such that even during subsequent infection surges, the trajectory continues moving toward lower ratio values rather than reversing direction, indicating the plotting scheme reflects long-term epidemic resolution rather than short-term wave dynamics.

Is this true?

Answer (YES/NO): NO